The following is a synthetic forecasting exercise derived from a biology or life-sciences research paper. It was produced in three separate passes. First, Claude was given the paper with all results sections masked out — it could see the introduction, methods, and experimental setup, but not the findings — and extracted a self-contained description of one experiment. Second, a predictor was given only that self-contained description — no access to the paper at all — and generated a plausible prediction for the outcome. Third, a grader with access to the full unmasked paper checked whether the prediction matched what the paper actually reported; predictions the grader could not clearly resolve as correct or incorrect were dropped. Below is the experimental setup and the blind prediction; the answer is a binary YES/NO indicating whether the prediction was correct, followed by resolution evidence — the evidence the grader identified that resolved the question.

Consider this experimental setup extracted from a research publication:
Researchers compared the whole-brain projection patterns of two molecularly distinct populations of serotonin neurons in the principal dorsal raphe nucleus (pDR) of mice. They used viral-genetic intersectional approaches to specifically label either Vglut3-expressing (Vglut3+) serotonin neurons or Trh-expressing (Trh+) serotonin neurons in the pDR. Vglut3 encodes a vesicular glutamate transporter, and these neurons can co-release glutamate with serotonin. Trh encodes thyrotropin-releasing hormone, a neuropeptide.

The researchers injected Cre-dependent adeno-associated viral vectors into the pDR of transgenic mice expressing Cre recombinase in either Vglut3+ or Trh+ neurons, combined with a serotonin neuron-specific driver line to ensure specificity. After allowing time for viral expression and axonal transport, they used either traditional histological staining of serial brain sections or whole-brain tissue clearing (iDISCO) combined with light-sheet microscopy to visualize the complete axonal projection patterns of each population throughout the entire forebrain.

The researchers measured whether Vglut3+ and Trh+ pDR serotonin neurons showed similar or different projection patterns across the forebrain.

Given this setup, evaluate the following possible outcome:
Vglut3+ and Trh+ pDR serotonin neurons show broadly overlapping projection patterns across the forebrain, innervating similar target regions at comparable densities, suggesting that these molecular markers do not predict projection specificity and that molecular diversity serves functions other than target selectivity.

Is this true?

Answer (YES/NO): NO